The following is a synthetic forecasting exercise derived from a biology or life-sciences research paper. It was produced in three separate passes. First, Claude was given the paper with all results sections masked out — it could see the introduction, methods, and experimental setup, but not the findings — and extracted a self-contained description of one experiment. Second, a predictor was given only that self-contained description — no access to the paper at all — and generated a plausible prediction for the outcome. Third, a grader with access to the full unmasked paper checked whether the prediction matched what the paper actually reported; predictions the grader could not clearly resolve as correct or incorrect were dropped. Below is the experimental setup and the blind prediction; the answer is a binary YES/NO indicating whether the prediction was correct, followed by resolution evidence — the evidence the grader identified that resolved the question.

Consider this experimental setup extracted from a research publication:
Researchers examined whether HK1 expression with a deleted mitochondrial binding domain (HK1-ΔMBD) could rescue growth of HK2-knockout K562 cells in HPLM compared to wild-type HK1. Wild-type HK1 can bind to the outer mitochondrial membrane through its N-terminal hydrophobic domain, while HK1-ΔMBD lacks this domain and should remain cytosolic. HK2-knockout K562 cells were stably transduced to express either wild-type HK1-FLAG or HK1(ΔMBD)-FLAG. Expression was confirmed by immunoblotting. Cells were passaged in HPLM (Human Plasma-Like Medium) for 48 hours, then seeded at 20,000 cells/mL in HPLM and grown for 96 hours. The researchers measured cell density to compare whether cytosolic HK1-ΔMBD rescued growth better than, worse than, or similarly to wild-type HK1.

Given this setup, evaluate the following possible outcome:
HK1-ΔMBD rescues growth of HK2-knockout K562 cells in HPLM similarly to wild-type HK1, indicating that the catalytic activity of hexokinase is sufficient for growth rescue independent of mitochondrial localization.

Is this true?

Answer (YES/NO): NO